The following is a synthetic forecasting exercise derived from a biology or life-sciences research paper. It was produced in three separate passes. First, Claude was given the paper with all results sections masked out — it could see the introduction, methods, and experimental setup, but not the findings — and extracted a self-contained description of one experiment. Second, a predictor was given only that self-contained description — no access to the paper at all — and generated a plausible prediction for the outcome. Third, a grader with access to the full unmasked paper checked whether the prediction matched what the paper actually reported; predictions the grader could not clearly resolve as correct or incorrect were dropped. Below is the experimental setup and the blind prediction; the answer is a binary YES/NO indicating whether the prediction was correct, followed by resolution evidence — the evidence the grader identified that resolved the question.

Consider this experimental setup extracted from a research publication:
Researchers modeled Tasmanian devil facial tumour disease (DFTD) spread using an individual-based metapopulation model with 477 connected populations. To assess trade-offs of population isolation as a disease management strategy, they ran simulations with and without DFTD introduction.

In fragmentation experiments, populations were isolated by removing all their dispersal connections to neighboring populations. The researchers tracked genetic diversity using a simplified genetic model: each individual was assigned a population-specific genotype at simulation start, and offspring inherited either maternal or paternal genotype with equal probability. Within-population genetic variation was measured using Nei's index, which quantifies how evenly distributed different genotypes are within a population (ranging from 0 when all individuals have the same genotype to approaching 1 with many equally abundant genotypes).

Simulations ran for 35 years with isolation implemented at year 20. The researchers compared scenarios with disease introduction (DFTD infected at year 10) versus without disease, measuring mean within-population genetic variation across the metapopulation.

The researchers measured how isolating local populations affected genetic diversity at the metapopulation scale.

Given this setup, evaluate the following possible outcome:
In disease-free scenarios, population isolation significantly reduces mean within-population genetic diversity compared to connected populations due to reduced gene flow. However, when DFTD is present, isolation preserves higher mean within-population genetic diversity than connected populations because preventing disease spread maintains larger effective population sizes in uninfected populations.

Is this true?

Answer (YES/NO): NO